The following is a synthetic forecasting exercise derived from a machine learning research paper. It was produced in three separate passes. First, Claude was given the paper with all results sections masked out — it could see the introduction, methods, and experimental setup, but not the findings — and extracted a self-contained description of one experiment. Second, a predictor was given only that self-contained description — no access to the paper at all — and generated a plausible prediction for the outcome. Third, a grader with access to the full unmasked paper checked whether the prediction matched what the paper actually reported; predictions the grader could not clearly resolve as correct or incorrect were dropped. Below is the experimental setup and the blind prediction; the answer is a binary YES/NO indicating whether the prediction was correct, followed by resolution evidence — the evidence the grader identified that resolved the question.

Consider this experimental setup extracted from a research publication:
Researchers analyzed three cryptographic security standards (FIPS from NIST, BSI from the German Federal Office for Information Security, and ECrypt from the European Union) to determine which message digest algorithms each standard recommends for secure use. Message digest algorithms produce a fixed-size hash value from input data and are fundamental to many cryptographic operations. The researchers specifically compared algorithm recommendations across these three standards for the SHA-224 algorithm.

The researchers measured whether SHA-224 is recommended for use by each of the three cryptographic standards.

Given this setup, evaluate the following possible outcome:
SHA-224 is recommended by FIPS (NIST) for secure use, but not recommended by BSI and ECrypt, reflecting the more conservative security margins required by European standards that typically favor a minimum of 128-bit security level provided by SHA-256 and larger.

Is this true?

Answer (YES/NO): YES